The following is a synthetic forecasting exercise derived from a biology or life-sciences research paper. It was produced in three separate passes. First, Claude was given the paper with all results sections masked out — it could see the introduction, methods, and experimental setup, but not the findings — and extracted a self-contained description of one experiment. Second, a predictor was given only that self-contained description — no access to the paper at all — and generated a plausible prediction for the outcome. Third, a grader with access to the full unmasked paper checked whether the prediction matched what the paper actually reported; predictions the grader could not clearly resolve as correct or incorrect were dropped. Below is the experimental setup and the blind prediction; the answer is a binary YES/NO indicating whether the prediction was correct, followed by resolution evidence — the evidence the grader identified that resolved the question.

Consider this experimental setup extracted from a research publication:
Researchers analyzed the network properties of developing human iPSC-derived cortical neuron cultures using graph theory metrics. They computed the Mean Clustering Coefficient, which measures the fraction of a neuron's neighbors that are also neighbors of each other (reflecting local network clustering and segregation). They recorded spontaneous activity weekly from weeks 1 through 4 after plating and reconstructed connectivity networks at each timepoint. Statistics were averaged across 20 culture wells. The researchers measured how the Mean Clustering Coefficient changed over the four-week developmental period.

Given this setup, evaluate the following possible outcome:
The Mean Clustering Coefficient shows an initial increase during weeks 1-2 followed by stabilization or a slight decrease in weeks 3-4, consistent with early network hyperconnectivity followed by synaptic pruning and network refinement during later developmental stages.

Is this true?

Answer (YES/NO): NO